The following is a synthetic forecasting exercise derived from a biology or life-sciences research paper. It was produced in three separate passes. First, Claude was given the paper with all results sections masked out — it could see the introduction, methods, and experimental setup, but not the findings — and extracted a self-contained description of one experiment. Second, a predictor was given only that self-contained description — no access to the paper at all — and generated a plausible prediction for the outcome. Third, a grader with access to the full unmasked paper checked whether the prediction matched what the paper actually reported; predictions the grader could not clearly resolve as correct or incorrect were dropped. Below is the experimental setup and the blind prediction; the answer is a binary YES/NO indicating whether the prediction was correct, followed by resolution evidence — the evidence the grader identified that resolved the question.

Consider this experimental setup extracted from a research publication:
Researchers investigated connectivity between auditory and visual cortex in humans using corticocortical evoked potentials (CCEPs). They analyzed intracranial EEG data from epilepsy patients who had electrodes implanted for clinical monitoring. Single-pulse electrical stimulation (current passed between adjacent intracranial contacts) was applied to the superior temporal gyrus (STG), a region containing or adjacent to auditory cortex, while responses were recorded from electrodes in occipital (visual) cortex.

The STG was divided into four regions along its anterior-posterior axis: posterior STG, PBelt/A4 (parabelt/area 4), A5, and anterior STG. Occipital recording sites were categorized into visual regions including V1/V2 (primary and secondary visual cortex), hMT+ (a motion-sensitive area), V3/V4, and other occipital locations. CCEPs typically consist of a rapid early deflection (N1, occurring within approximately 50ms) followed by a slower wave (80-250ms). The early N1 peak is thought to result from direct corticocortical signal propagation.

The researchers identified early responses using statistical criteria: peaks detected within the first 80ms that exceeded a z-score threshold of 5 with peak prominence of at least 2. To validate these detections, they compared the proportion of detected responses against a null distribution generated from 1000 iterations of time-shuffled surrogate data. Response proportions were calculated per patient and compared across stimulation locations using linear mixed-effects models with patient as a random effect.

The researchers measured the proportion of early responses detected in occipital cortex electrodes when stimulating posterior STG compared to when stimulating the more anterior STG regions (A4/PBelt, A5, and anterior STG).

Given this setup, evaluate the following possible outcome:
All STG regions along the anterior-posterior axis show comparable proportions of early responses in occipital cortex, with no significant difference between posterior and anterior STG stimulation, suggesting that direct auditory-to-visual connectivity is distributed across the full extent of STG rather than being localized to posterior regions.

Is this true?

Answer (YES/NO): NO